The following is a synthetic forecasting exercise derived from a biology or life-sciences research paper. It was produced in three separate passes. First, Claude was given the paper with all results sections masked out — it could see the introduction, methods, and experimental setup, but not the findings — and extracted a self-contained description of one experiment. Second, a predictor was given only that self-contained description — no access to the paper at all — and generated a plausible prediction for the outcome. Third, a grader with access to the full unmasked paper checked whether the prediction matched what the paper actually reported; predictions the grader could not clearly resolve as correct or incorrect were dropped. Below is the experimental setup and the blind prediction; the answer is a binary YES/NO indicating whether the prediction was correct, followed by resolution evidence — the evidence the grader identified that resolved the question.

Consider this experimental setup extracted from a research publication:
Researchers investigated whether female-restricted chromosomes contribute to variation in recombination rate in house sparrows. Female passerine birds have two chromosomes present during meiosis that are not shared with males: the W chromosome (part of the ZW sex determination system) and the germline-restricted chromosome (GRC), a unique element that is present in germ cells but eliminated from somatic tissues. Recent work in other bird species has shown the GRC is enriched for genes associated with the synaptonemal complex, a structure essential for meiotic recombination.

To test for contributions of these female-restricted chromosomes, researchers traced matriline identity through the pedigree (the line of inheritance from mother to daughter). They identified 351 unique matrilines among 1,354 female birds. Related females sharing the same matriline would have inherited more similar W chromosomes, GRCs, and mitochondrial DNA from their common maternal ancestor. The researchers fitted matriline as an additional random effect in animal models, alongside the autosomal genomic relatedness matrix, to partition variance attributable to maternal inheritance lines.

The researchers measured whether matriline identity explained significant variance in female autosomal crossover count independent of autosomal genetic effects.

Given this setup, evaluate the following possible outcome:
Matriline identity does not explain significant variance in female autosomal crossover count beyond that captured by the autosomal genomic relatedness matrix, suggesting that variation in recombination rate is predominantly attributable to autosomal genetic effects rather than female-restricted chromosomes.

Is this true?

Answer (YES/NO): YES